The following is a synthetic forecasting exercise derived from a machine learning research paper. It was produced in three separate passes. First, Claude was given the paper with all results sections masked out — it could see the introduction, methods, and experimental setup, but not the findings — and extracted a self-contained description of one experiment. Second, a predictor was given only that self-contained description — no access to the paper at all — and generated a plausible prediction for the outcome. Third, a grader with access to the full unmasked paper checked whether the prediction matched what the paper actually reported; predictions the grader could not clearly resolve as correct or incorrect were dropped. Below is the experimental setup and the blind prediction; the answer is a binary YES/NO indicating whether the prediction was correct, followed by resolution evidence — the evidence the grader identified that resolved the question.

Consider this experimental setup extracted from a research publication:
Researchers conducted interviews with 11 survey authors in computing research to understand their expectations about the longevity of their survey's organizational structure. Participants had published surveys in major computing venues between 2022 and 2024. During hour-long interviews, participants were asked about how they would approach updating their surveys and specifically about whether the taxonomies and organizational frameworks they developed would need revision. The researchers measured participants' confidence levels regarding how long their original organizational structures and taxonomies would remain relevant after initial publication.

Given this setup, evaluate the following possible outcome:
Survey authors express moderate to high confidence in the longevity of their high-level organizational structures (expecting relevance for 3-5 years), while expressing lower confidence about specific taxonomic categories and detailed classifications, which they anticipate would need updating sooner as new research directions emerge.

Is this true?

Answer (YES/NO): NO